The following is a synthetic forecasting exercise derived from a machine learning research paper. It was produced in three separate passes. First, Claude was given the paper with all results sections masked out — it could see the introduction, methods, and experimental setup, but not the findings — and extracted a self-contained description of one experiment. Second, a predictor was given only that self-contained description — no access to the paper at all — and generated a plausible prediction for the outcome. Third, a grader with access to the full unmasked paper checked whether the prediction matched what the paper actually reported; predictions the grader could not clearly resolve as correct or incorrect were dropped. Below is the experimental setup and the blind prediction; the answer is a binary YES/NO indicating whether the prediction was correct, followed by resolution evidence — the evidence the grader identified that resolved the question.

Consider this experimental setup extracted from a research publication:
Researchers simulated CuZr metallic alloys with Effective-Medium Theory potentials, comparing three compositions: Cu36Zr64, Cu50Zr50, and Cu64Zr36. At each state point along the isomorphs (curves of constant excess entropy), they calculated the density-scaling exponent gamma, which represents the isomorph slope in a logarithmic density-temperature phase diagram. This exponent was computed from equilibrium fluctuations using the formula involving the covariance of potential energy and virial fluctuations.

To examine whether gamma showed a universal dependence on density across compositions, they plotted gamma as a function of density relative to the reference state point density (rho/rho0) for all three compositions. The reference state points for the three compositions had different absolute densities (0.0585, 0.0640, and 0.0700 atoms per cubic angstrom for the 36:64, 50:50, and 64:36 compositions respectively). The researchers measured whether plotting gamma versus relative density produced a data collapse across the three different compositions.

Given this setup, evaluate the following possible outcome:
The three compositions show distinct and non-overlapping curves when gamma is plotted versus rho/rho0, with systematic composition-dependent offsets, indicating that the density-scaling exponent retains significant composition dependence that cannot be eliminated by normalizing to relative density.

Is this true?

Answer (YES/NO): NO